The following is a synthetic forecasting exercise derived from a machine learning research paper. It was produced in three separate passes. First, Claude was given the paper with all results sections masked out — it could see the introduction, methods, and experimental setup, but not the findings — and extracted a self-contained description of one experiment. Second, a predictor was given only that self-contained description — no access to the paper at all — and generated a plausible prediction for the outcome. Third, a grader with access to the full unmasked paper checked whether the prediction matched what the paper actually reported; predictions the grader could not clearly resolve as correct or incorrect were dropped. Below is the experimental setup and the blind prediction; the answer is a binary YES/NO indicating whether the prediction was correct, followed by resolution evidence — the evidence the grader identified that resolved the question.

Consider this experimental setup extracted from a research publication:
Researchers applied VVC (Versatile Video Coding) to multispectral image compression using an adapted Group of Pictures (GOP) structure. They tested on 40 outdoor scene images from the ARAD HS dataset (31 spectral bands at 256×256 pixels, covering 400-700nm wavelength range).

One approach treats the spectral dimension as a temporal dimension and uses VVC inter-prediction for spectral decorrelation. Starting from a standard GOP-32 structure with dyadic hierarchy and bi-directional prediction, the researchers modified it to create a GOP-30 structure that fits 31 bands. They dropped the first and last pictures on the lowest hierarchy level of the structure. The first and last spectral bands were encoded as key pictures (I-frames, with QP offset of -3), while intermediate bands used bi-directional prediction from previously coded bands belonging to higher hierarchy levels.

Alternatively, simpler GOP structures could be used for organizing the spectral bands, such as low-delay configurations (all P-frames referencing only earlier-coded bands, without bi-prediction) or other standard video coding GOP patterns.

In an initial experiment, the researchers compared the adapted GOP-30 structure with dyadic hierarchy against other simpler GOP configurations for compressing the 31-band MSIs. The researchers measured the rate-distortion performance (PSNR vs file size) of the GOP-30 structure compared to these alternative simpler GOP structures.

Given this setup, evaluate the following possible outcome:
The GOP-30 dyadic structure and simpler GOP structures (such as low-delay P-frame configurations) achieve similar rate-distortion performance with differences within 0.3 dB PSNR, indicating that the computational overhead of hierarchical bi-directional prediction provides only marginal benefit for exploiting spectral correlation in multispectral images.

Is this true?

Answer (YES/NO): NO